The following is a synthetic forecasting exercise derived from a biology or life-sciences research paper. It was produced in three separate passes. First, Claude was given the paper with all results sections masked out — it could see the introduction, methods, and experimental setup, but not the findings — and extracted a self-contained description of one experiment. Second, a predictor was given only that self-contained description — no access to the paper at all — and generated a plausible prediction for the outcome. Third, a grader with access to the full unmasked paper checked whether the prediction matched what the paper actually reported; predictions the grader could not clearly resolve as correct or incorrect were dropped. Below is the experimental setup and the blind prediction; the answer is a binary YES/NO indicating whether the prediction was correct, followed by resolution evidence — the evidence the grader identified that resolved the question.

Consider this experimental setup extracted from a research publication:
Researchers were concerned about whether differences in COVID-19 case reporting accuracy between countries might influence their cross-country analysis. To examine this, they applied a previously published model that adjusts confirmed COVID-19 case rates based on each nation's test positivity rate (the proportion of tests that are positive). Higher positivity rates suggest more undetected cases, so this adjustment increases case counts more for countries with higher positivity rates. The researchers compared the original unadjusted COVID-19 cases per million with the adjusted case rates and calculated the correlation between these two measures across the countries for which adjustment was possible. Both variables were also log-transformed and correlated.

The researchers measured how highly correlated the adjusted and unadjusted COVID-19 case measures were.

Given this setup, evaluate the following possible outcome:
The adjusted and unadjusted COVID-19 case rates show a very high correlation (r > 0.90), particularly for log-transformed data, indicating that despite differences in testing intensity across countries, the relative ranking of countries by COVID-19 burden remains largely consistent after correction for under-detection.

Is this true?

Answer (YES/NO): YES